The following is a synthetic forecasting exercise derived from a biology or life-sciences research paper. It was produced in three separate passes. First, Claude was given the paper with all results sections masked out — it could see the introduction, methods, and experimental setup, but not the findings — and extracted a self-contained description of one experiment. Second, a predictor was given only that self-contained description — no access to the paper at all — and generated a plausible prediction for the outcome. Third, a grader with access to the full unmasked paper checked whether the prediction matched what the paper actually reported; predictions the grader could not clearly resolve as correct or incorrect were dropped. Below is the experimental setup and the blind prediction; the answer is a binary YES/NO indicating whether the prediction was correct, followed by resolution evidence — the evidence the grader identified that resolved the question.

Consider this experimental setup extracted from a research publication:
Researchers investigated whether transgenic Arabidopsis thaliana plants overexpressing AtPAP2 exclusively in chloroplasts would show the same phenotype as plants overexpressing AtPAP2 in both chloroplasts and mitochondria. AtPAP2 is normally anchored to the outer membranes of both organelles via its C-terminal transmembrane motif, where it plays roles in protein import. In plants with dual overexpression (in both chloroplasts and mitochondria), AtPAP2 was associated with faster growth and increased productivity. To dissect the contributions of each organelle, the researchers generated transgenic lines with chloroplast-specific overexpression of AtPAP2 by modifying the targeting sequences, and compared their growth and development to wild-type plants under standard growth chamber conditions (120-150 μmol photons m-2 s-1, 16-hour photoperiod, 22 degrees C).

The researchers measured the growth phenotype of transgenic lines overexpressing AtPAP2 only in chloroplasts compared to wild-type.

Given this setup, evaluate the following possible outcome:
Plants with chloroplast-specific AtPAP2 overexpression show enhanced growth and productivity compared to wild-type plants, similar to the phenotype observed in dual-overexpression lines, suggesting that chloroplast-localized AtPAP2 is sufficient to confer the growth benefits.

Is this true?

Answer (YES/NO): NO